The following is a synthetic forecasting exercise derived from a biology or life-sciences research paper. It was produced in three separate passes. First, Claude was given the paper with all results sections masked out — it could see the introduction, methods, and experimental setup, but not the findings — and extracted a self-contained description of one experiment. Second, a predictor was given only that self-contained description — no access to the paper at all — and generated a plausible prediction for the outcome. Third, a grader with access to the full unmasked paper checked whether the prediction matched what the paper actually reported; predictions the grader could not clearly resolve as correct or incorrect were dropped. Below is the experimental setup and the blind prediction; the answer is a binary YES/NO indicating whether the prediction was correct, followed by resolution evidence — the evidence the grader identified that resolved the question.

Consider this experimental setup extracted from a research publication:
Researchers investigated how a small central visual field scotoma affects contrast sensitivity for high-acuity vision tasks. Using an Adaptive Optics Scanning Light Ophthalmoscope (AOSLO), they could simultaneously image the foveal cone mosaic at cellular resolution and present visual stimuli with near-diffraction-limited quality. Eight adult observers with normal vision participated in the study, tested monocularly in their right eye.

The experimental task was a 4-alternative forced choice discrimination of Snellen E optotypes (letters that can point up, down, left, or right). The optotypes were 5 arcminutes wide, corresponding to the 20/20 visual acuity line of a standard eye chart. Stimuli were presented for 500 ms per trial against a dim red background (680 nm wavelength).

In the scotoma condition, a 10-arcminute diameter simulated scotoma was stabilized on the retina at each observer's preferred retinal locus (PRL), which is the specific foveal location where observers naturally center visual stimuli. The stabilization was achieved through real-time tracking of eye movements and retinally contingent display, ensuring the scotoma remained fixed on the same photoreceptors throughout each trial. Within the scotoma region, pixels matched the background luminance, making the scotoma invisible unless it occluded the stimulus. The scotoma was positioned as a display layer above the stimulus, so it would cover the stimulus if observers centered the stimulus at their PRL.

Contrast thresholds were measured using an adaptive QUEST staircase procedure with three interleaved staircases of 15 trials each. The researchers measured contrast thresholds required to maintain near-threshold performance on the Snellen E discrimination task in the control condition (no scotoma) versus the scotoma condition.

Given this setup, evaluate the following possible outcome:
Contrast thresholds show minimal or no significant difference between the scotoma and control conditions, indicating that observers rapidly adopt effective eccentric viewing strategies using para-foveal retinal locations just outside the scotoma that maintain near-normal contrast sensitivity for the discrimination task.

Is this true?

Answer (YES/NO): NO